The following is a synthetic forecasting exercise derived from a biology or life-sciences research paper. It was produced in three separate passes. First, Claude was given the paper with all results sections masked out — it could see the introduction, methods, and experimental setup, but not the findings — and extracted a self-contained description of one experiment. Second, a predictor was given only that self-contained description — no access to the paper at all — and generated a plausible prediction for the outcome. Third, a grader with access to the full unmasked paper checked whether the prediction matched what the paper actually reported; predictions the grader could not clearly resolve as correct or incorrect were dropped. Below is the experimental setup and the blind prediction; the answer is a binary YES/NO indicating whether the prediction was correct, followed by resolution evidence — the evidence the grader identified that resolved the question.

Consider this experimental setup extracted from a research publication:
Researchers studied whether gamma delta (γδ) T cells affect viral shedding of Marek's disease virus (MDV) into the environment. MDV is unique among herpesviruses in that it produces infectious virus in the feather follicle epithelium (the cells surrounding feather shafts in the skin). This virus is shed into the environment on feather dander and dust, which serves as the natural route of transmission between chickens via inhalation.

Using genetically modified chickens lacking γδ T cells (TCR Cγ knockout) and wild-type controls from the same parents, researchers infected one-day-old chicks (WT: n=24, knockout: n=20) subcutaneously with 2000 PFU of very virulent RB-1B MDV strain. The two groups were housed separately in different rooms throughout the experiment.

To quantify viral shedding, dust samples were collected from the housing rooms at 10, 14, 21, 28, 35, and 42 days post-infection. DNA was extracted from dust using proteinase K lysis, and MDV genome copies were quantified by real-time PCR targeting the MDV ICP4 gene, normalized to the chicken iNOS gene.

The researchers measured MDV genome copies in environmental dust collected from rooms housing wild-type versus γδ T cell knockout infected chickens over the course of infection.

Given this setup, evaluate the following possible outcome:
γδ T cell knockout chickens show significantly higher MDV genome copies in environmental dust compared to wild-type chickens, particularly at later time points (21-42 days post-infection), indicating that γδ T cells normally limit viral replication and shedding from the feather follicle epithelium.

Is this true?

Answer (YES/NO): NO